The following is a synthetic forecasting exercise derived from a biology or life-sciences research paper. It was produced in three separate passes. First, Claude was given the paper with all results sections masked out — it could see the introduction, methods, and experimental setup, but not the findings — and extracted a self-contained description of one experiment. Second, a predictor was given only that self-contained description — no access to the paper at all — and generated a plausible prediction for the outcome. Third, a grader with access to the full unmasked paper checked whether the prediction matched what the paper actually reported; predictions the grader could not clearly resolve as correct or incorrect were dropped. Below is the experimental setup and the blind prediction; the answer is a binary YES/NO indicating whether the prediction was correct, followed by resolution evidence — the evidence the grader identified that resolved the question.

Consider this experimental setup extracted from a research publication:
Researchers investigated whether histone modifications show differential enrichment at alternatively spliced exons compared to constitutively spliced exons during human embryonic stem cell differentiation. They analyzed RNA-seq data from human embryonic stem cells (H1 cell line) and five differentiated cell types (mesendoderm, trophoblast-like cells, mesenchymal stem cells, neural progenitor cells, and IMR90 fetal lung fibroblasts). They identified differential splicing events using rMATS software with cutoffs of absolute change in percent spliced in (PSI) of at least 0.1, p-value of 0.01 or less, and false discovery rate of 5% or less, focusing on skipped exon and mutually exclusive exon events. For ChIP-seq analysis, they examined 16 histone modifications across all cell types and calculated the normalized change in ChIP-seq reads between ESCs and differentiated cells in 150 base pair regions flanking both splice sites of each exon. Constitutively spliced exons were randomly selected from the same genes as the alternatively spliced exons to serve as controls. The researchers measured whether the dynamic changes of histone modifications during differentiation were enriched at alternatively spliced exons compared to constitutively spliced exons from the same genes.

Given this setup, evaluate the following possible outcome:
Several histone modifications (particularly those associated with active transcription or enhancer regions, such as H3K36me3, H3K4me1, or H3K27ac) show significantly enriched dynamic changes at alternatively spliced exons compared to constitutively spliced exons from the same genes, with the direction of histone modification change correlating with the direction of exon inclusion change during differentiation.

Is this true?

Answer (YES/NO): YES